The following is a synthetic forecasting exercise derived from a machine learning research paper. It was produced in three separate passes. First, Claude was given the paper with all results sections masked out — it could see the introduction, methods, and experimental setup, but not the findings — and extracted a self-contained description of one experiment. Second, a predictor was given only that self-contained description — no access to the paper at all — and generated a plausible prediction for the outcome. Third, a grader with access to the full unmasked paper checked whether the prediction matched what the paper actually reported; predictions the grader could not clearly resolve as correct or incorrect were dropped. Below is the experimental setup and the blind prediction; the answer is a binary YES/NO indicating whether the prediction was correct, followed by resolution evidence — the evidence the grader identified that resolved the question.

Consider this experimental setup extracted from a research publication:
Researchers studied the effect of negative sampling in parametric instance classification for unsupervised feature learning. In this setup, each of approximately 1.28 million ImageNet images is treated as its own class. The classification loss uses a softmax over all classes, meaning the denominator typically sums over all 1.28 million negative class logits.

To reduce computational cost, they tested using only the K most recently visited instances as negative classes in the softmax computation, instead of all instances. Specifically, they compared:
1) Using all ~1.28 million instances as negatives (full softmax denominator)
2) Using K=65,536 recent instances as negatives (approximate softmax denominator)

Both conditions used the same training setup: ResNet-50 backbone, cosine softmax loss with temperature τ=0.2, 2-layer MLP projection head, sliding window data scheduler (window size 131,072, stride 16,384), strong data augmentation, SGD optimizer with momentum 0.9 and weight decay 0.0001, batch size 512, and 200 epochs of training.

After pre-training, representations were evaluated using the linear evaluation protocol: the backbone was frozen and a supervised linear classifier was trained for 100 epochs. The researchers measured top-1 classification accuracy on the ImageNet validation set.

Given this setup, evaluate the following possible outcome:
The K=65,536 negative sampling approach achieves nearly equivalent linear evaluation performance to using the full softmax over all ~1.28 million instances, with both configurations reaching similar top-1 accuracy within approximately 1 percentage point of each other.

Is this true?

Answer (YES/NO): YES